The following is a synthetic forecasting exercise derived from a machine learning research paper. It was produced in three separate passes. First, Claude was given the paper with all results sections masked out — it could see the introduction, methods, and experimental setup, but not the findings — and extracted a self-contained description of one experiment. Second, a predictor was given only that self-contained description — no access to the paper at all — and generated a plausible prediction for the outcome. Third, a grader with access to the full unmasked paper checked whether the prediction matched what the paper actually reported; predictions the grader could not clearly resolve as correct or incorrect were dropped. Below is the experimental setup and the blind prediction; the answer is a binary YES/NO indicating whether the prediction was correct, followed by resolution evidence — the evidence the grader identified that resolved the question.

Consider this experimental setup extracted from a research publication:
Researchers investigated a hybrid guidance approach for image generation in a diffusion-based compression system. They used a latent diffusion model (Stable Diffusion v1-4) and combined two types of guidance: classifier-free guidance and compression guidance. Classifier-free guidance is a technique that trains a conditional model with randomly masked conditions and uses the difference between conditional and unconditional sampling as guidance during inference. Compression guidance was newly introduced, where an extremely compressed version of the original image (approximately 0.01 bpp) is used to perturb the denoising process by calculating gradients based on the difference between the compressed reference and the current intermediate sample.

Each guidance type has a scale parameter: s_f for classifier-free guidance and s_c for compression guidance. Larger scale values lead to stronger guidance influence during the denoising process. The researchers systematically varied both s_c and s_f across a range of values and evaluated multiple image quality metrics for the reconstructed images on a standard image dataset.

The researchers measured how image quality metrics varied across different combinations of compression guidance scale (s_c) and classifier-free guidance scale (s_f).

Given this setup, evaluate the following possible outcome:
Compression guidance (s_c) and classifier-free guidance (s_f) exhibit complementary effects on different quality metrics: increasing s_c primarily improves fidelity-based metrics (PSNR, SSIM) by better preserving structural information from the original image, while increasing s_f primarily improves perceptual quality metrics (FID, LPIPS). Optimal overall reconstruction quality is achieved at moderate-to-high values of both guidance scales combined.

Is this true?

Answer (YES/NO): NO